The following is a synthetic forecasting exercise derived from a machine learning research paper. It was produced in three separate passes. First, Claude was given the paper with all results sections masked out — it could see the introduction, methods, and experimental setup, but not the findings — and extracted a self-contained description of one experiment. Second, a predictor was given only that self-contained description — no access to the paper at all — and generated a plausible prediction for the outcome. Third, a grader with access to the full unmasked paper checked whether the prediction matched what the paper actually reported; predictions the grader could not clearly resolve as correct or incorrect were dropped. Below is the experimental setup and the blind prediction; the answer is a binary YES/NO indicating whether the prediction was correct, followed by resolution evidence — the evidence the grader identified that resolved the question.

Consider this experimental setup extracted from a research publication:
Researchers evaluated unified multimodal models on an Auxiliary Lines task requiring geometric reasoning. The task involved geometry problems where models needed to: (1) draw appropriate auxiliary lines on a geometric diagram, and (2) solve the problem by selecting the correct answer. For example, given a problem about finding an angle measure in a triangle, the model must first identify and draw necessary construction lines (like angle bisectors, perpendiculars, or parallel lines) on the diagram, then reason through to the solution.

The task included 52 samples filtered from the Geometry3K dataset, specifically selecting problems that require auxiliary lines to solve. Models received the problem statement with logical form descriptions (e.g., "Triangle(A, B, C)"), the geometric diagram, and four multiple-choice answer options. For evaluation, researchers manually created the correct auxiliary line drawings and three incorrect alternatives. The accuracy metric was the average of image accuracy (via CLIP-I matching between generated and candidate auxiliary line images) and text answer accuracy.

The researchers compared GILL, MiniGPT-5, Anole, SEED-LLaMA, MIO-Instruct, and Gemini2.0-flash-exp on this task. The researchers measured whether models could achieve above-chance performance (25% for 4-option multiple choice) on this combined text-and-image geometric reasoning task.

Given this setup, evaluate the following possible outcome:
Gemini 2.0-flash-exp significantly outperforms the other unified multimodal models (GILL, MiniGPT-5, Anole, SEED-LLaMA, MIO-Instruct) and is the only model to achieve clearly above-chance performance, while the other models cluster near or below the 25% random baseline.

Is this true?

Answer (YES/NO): YES